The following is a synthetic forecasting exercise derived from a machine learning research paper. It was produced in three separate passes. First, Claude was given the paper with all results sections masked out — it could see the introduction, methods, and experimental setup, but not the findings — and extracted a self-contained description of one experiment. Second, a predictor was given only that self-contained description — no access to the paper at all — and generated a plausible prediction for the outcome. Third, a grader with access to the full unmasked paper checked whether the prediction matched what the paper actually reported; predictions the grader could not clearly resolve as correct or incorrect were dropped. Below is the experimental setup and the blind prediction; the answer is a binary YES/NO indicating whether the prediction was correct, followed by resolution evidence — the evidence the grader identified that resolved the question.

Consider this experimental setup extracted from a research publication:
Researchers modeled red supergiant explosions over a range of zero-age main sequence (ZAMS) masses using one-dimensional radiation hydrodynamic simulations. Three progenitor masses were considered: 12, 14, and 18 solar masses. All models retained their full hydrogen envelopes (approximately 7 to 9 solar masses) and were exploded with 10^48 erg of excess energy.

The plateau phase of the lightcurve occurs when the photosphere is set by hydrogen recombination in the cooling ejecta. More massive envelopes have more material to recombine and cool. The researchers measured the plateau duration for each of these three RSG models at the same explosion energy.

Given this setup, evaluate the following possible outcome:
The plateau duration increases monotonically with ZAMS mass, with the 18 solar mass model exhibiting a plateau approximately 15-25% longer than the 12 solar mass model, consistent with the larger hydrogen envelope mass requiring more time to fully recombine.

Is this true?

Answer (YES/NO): YES